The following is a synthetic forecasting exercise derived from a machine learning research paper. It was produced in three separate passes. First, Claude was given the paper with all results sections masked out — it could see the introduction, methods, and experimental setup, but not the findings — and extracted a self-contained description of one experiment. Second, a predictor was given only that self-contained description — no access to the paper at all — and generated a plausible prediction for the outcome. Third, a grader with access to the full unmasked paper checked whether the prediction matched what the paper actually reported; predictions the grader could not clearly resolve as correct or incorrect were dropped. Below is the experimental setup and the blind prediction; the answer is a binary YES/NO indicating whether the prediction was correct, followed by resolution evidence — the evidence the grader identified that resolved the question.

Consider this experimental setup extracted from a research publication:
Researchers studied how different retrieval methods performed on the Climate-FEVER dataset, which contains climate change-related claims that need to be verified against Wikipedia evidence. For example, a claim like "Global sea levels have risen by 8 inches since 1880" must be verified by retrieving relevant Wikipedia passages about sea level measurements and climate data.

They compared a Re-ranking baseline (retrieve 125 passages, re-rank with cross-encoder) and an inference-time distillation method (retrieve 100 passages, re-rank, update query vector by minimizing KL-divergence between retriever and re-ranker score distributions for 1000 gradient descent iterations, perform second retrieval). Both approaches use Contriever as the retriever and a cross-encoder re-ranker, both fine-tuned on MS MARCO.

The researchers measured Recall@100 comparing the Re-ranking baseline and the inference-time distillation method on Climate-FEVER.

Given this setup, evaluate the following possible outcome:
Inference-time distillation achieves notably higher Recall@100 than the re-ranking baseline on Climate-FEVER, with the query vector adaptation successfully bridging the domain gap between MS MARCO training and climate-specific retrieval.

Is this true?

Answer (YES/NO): NO